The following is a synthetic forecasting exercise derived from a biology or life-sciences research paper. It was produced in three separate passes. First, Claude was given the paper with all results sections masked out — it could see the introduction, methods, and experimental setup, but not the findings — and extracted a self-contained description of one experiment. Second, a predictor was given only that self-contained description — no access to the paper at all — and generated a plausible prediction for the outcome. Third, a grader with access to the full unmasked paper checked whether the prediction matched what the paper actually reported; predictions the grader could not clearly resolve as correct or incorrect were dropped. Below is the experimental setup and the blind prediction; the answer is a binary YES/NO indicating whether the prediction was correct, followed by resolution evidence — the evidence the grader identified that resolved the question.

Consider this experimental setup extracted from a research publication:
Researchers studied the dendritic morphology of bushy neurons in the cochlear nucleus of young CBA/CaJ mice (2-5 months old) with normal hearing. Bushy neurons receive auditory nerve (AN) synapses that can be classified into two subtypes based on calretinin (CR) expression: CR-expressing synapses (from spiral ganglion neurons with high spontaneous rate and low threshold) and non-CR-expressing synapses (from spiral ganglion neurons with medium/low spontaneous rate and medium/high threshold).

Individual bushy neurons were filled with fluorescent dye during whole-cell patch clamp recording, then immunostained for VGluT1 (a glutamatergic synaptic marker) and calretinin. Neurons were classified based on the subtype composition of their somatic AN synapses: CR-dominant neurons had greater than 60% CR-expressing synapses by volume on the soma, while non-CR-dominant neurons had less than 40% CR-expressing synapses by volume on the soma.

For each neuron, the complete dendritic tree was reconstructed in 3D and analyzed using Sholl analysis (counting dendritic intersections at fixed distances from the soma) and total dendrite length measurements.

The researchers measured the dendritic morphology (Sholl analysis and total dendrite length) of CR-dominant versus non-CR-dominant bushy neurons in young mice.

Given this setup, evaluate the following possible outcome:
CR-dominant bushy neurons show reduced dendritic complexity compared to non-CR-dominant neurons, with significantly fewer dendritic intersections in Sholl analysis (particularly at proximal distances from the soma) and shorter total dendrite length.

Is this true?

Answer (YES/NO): NO